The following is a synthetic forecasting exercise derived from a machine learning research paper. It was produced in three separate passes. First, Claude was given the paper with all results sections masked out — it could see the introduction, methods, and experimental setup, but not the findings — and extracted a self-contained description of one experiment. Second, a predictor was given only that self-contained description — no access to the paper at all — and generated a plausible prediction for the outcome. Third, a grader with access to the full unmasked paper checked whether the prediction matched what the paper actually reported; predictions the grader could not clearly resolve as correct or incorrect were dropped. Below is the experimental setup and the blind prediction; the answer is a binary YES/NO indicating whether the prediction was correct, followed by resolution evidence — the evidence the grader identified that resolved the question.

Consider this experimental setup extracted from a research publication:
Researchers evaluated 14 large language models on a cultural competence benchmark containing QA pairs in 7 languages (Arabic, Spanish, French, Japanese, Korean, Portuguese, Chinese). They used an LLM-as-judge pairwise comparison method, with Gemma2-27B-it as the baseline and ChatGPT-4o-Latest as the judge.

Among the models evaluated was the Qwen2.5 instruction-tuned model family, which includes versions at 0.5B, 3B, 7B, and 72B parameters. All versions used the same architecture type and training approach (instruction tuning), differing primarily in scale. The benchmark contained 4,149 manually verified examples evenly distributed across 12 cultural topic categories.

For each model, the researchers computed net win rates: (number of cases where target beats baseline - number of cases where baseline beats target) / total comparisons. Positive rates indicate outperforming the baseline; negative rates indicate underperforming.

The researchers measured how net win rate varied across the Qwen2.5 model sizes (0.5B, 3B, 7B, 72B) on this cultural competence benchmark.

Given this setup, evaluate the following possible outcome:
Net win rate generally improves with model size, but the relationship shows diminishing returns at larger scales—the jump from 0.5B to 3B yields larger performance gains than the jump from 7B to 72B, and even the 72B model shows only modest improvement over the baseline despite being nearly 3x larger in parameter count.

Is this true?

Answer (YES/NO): NO